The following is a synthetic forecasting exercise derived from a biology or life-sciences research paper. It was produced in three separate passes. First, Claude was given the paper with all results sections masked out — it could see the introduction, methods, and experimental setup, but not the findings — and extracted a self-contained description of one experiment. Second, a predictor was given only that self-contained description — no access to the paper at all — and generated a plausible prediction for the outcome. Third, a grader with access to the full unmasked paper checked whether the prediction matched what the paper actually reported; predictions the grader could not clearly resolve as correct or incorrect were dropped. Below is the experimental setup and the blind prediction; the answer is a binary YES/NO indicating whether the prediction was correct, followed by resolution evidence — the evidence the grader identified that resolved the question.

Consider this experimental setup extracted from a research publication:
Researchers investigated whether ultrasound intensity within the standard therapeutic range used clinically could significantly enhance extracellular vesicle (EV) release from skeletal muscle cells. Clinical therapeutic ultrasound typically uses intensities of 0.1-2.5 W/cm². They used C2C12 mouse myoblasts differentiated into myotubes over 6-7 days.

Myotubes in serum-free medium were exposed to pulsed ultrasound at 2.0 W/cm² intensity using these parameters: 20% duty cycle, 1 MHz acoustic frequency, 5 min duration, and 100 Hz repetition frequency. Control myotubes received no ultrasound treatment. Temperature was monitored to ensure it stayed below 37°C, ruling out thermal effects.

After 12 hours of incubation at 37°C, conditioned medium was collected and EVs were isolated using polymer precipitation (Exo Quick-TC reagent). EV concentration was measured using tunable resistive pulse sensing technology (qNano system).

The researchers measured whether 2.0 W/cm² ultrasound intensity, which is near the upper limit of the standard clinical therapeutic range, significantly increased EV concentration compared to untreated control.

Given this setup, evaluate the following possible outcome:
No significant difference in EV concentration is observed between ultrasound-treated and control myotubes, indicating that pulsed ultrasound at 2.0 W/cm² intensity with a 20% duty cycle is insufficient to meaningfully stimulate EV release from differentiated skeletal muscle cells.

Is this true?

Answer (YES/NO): YES